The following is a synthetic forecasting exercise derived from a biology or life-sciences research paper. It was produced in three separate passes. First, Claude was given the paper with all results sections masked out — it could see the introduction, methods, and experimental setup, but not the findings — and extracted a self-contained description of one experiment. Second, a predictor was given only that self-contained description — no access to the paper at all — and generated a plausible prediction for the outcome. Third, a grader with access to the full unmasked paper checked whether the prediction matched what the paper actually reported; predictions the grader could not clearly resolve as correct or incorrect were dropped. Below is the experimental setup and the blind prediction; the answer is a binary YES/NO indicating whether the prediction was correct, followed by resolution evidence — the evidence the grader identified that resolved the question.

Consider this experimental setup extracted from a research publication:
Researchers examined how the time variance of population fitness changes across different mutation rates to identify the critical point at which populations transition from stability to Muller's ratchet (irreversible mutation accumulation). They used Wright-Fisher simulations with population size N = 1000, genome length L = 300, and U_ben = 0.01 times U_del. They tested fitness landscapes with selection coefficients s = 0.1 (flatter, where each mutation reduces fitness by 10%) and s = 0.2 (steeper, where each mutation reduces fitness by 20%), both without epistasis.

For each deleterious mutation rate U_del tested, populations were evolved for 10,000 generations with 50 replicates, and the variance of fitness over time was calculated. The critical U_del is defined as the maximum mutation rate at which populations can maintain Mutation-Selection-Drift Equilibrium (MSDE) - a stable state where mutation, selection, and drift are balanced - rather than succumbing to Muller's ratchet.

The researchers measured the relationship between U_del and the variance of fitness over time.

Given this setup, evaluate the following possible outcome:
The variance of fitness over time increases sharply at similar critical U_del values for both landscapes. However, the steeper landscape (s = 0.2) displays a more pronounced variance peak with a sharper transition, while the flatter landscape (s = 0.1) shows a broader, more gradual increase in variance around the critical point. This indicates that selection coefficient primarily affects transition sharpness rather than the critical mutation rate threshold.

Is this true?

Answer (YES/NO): NO